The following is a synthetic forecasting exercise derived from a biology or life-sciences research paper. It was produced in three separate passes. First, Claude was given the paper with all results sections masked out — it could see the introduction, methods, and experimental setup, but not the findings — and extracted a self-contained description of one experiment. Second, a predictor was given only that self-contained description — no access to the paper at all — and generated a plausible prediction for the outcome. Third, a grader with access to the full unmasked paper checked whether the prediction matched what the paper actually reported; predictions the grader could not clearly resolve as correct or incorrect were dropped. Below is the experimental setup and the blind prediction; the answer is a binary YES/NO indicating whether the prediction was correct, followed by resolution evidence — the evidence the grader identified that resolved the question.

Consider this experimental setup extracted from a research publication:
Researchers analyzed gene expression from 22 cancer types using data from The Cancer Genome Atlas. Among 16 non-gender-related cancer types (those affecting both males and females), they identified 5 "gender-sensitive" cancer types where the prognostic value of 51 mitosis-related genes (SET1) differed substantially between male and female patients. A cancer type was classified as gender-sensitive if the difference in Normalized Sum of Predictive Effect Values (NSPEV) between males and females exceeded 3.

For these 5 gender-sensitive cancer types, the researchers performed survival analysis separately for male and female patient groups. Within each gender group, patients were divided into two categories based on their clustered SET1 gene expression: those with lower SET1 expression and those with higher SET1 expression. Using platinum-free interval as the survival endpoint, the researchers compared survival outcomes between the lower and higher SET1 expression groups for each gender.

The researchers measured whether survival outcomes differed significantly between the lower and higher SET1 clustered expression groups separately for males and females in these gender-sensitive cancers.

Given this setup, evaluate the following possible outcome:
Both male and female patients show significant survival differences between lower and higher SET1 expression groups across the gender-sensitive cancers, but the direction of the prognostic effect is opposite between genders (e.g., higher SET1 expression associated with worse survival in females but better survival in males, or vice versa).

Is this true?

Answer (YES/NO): NO